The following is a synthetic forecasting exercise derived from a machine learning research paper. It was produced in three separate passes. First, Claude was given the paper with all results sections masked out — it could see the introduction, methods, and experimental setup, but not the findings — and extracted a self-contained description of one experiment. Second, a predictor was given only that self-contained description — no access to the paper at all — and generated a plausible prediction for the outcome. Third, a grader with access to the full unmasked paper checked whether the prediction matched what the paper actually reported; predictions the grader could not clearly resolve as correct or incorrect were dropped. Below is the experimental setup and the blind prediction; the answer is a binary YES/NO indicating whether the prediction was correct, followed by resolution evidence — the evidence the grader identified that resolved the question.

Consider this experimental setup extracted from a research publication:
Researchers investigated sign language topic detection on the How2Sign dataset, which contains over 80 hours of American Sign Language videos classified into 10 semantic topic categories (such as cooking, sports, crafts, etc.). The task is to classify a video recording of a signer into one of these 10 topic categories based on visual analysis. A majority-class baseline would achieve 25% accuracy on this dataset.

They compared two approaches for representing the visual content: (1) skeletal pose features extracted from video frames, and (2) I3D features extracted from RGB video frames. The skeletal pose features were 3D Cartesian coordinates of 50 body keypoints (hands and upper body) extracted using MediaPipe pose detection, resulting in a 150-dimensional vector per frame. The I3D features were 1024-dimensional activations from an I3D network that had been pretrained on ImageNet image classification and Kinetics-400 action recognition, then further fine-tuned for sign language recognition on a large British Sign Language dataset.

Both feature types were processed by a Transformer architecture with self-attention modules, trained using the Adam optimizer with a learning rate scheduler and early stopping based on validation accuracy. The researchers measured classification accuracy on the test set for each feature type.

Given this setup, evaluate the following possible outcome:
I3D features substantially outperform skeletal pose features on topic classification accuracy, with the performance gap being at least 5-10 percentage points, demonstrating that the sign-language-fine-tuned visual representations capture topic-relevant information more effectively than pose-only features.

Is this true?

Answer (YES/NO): YES